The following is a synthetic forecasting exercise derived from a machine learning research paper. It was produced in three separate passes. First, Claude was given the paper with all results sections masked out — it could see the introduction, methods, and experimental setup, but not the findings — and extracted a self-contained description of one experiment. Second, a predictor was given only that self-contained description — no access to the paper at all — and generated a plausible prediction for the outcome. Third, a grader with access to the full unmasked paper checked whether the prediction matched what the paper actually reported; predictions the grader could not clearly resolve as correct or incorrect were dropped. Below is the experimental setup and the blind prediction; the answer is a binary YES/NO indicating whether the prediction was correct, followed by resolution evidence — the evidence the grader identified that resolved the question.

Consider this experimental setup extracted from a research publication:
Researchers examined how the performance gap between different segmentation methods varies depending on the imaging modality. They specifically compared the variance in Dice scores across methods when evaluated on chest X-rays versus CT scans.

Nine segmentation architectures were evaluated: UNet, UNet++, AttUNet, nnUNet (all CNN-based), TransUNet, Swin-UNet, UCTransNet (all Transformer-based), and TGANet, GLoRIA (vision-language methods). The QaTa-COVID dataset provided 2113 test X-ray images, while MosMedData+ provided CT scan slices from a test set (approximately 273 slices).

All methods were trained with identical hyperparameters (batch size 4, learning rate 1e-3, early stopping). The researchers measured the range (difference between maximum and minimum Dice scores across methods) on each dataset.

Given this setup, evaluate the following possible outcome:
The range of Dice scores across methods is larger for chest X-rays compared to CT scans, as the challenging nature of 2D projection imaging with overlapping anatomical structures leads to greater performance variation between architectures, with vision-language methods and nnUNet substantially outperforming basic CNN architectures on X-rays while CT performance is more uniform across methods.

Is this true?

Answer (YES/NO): NO